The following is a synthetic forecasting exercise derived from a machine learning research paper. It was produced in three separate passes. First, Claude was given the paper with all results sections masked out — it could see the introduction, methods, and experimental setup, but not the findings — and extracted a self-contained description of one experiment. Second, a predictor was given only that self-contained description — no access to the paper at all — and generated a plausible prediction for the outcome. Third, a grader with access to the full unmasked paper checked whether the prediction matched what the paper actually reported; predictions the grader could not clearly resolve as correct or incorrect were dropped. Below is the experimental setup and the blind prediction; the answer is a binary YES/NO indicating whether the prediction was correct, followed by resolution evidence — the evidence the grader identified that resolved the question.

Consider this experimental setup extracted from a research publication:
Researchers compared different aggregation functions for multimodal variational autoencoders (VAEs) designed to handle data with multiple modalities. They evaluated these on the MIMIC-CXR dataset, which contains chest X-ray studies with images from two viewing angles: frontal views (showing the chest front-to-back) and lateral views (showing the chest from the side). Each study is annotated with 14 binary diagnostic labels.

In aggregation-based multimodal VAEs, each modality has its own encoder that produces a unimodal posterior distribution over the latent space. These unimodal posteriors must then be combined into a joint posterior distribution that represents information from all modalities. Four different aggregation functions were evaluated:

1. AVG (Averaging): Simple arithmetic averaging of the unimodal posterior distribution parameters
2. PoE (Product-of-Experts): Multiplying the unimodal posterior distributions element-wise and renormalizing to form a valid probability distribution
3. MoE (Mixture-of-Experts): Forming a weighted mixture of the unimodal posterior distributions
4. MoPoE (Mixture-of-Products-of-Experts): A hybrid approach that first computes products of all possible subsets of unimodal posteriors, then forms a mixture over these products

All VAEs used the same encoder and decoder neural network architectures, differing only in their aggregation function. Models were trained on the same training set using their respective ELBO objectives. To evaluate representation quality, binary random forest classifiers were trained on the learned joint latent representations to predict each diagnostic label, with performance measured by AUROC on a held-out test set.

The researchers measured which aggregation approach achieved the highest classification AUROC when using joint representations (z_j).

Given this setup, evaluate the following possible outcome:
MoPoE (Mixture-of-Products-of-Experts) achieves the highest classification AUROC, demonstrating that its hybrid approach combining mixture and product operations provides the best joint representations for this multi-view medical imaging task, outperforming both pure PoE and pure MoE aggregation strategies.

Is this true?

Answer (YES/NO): NO